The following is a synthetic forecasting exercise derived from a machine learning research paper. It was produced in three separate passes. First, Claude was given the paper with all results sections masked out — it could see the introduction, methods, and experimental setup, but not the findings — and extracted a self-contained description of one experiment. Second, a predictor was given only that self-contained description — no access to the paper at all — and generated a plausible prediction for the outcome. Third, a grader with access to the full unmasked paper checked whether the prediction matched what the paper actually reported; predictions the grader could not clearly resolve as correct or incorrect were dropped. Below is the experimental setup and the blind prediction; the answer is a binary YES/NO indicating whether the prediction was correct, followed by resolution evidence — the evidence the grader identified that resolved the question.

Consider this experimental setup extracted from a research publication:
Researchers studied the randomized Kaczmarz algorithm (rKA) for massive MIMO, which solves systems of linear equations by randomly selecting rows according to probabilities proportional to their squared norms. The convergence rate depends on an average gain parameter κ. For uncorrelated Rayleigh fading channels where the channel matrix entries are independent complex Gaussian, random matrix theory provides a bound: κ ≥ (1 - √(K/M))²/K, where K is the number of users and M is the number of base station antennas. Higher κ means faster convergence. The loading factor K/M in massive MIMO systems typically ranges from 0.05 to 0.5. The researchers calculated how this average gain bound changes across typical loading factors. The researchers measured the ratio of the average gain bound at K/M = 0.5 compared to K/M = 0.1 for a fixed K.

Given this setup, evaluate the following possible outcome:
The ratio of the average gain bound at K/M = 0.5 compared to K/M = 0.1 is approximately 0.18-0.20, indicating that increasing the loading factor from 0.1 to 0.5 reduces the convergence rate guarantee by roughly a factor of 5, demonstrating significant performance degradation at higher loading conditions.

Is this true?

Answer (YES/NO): YES